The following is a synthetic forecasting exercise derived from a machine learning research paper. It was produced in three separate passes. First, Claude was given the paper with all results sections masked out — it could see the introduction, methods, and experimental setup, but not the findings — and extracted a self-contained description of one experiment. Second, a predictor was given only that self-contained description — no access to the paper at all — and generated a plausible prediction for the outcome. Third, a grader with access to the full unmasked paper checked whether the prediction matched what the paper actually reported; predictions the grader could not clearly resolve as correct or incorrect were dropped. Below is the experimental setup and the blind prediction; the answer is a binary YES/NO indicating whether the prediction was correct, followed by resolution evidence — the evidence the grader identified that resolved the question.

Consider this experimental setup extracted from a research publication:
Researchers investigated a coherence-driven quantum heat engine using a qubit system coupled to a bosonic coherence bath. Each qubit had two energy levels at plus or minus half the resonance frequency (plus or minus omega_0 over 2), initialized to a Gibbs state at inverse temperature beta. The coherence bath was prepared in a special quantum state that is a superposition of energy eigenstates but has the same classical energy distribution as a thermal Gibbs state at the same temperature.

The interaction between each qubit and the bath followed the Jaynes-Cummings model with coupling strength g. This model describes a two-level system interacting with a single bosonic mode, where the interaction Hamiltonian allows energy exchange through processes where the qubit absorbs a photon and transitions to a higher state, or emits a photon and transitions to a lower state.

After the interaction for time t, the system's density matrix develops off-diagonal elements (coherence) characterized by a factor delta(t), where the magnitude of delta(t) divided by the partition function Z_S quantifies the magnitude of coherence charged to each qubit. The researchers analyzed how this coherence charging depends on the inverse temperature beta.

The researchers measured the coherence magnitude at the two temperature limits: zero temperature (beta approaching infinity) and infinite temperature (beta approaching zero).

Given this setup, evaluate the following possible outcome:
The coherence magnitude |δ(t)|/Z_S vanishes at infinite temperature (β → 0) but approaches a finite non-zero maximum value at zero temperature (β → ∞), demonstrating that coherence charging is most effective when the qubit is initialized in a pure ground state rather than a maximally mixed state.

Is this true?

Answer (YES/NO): NO